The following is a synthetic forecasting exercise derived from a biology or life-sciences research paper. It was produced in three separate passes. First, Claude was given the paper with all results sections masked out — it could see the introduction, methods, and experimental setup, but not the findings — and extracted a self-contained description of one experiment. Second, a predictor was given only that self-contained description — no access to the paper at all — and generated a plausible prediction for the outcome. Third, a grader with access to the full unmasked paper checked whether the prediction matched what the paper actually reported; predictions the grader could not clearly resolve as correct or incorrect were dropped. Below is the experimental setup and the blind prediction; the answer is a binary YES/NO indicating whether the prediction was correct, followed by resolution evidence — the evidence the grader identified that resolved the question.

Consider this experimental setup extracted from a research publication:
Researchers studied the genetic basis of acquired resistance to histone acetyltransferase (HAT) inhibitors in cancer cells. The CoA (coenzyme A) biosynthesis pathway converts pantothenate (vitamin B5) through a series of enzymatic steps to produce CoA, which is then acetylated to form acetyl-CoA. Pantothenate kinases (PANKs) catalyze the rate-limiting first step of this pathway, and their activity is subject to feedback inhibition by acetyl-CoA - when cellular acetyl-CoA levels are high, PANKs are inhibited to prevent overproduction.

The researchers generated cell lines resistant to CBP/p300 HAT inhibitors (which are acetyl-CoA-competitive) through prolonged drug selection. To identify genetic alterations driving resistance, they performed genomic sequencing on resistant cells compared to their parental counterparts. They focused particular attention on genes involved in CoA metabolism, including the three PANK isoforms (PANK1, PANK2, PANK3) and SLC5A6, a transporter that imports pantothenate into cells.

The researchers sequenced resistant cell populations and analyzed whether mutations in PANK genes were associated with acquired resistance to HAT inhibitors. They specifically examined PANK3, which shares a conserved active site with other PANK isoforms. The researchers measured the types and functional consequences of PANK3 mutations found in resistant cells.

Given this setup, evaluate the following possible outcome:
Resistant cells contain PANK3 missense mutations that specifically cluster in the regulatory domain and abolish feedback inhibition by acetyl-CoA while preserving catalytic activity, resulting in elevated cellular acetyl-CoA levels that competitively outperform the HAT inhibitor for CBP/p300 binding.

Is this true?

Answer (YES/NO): NO